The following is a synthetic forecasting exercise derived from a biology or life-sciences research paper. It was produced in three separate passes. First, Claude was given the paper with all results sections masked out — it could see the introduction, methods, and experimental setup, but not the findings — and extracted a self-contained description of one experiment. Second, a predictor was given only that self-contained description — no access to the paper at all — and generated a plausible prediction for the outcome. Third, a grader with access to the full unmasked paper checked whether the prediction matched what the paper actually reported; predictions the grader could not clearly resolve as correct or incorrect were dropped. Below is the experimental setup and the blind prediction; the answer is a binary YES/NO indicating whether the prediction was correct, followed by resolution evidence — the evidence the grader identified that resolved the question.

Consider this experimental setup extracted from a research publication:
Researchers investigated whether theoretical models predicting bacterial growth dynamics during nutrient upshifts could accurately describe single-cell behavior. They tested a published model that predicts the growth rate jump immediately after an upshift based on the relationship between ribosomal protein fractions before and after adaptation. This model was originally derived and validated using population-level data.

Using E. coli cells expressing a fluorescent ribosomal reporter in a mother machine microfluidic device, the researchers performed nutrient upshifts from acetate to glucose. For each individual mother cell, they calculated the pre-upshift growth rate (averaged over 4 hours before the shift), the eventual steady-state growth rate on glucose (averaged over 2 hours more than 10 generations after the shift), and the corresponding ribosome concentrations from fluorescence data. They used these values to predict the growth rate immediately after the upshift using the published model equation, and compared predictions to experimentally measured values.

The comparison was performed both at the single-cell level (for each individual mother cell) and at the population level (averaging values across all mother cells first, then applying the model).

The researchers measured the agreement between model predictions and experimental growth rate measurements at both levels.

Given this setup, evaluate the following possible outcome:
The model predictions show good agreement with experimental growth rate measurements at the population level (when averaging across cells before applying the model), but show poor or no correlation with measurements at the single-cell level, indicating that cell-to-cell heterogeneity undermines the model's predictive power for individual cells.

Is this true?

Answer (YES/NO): YES